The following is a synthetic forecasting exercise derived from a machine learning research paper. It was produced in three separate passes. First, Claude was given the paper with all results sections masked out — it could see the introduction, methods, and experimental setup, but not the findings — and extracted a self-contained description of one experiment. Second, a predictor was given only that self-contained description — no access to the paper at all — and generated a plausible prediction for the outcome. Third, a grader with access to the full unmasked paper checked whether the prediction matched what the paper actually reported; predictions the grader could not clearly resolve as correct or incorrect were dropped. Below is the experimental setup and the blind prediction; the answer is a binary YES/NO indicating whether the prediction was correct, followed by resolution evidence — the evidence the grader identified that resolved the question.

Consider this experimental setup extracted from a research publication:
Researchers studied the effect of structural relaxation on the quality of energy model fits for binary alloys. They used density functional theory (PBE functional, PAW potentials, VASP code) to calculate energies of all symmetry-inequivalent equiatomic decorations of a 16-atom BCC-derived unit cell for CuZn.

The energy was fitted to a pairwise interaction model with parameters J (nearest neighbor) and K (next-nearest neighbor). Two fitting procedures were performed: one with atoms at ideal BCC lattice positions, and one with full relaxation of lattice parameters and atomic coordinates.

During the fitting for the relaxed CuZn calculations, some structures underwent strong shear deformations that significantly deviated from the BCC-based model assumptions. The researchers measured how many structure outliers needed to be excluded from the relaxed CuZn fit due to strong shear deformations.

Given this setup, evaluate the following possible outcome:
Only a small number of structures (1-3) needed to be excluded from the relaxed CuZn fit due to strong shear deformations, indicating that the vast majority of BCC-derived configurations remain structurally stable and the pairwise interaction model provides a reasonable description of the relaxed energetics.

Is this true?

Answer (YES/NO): YES